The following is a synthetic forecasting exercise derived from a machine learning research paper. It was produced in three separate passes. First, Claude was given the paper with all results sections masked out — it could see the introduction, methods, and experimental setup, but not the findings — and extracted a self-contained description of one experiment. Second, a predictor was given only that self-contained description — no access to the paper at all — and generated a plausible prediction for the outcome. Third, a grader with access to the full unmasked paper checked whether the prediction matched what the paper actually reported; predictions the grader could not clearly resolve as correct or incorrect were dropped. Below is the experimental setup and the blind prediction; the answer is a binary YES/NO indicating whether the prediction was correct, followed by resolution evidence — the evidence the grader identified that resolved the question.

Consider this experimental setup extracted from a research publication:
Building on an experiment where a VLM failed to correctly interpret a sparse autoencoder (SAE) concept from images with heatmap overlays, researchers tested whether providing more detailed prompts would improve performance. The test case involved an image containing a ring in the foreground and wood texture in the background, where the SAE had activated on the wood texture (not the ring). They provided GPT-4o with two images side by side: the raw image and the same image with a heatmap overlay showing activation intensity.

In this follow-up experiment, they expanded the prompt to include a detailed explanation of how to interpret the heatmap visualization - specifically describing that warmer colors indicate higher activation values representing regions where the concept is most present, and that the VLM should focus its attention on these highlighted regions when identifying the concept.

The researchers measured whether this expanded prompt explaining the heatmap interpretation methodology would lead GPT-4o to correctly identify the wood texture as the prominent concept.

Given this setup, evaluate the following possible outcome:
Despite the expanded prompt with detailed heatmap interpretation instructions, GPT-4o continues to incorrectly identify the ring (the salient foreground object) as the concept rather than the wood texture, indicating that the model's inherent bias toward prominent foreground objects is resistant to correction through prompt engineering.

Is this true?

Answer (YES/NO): YES